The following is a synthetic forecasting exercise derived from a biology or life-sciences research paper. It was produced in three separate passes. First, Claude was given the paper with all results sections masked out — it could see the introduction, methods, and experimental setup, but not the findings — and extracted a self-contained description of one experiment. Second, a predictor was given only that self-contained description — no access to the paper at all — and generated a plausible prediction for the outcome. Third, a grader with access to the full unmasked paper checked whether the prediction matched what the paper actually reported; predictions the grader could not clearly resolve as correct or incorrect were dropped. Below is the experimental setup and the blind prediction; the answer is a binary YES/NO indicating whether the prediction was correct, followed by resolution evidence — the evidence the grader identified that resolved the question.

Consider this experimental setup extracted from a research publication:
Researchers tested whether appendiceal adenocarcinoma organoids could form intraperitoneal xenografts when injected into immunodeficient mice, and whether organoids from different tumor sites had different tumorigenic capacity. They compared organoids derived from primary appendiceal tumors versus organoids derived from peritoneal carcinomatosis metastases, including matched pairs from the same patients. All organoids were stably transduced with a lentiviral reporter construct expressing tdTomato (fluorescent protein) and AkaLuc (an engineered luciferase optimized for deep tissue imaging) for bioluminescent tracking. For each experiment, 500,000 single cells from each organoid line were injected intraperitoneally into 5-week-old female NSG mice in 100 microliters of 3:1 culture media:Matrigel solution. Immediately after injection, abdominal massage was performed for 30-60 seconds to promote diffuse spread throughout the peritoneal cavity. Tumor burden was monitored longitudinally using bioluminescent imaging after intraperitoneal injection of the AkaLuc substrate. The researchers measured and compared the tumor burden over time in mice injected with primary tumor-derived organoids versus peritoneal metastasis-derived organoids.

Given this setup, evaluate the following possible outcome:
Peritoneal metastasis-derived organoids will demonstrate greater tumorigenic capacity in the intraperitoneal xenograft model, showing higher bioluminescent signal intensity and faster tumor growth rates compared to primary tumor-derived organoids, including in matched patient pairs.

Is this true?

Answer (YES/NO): YES